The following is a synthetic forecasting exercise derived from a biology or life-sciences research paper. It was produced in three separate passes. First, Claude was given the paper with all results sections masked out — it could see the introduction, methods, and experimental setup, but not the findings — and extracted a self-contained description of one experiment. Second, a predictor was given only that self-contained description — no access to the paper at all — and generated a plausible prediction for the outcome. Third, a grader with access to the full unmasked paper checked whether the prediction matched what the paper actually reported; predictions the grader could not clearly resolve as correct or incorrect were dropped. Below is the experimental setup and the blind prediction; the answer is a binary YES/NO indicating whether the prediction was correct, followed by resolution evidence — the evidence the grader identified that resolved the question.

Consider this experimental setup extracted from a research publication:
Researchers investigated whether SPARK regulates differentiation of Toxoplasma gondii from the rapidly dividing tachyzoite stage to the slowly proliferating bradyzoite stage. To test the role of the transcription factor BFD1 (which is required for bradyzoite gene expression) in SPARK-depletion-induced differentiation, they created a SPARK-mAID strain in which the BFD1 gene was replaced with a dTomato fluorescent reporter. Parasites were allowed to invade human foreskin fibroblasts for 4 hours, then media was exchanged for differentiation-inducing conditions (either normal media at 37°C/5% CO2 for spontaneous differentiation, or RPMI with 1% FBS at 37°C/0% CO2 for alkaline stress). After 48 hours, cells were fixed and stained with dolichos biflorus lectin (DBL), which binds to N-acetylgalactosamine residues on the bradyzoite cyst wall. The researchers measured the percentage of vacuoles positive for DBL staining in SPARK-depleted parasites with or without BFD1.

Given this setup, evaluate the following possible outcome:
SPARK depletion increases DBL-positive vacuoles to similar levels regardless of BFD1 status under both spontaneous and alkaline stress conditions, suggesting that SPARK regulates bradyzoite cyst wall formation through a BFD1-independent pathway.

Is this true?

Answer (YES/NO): NO